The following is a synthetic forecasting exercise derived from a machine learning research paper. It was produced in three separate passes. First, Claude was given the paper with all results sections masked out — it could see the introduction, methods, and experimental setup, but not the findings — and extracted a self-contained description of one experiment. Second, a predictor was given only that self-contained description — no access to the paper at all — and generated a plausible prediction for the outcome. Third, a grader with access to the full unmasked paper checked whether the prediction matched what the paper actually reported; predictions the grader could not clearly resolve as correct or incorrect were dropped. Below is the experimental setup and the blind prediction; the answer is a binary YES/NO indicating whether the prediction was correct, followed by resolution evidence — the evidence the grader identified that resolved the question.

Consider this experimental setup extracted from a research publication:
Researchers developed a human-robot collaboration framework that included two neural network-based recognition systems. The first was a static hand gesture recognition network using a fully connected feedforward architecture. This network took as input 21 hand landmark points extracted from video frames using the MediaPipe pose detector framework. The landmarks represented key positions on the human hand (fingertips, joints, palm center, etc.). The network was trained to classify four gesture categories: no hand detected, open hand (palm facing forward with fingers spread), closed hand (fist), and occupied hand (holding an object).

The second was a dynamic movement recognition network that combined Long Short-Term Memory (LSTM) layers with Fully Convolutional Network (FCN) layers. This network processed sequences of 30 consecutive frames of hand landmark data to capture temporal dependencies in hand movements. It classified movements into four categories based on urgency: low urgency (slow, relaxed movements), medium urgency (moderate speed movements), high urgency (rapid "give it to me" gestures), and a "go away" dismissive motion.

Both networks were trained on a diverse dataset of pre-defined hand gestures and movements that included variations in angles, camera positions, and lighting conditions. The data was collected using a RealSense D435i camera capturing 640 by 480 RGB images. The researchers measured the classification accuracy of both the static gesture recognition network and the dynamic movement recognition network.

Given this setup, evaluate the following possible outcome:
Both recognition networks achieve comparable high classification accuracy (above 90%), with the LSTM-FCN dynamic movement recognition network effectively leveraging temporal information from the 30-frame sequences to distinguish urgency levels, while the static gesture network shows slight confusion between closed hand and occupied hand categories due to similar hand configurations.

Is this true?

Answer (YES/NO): NO